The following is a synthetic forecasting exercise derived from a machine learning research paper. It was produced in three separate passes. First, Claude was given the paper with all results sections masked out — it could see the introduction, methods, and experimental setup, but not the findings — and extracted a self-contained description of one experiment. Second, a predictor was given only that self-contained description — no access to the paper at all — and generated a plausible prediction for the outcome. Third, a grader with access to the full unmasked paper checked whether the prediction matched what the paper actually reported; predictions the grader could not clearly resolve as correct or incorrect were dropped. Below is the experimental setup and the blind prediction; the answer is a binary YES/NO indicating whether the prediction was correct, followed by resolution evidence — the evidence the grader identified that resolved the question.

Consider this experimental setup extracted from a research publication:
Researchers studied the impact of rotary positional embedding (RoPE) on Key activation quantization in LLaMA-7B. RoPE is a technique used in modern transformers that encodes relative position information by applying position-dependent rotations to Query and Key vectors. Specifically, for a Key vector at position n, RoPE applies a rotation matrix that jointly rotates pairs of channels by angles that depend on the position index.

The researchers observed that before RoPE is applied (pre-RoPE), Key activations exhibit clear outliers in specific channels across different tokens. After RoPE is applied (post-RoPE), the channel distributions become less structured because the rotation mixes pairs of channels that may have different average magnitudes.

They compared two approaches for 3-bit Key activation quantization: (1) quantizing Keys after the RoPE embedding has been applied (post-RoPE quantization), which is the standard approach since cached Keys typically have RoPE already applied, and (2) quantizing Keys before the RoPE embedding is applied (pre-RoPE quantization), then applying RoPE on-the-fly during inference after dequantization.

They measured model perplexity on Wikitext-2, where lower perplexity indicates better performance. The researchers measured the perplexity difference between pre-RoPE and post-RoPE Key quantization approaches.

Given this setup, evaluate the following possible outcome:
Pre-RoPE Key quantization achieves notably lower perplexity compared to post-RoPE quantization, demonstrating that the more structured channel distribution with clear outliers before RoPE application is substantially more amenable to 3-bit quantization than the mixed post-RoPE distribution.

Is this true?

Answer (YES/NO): YES